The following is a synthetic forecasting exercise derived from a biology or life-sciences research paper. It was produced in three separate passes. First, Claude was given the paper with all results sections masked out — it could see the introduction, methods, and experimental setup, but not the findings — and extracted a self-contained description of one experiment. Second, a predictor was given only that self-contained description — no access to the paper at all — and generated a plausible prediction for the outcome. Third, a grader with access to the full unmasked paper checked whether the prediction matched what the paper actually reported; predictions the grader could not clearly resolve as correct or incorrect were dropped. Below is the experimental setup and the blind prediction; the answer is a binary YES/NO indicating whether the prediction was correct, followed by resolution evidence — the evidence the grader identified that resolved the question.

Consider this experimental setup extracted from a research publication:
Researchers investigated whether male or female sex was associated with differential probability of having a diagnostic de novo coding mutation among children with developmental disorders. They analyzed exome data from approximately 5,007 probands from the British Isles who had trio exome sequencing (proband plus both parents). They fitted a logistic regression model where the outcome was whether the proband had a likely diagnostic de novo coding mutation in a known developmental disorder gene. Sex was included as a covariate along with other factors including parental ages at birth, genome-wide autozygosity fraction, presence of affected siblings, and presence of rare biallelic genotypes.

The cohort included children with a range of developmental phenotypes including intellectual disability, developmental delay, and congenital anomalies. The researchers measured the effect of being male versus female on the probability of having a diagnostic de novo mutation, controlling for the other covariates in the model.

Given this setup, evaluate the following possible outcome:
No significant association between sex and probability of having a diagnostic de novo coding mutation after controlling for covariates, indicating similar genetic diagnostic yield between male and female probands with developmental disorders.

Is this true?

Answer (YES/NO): NO